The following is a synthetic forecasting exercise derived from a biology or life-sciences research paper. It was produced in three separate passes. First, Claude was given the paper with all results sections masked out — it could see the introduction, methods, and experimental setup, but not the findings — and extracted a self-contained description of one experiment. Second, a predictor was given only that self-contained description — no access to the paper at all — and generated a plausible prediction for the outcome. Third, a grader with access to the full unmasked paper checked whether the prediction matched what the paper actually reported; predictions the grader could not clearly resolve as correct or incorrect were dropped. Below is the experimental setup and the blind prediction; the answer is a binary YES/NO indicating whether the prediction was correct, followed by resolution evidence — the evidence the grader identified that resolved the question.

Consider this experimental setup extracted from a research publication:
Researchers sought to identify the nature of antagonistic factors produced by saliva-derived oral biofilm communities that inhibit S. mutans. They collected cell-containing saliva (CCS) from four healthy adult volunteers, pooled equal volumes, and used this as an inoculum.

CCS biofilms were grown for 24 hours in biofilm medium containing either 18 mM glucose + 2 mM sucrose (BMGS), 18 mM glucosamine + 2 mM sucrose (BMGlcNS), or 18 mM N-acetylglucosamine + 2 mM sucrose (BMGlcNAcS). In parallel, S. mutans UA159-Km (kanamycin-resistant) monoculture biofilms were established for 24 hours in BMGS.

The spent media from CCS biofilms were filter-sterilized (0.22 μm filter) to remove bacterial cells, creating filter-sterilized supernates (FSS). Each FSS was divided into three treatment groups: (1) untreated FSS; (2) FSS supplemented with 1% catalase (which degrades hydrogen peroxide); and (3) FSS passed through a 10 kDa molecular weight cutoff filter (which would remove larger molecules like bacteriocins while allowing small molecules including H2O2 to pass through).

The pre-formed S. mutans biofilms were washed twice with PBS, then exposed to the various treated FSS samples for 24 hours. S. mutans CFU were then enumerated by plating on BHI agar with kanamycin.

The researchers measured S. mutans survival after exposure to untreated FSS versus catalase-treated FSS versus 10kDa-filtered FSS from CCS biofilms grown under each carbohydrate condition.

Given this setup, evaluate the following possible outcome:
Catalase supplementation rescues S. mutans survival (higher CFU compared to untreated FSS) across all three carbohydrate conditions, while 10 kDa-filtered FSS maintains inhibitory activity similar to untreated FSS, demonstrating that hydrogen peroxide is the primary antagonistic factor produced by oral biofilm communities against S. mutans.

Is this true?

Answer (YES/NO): NO